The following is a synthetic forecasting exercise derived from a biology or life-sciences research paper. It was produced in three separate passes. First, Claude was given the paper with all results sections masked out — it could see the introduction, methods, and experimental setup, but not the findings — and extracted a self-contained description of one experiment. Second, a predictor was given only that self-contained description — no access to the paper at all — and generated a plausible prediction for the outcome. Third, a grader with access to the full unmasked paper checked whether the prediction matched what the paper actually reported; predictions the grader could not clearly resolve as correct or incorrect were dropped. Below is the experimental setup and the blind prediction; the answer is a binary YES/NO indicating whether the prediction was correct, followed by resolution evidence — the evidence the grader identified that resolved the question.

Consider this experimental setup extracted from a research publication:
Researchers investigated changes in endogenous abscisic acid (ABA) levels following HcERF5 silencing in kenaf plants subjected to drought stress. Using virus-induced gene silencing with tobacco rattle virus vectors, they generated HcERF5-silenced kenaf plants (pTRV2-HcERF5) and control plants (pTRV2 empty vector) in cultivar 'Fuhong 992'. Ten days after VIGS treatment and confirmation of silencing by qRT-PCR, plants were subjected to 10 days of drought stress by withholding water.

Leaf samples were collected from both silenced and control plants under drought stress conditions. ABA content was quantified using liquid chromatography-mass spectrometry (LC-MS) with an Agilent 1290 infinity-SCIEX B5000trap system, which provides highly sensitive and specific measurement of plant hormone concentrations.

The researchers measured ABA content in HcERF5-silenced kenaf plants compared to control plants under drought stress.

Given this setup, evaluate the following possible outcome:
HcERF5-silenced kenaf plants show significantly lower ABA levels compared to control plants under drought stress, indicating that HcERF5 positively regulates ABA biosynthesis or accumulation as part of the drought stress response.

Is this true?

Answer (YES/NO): YES